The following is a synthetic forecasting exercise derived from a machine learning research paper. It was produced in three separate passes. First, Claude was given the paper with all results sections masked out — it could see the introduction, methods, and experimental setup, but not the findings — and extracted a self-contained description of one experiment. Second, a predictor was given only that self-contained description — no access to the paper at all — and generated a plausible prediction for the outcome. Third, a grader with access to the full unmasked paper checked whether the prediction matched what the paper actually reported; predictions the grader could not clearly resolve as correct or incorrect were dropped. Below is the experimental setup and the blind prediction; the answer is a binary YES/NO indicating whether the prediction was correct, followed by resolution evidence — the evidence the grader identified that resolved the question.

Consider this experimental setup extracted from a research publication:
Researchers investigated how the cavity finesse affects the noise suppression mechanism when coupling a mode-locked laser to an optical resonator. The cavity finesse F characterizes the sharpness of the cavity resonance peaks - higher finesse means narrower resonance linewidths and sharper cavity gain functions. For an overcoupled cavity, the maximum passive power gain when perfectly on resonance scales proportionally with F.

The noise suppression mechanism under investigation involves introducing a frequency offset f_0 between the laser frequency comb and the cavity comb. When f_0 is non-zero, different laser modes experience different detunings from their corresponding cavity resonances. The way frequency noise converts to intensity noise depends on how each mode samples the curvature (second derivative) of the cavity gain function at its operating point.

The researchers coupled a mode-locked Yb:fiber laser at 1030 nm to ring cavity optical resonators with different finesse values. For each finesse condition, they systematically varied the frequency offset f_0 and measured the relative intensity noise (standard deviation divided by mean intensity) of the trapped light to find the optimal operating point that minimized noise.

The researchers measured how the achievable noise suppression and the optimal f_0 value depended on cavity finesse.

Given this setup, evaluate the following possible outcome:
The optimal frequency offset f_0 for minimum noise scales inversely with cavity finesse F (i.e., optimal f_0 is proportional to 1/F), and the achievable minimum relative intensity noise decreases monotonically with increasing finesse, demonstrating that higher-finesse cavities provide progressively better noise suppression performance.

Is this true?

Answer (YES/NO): NO